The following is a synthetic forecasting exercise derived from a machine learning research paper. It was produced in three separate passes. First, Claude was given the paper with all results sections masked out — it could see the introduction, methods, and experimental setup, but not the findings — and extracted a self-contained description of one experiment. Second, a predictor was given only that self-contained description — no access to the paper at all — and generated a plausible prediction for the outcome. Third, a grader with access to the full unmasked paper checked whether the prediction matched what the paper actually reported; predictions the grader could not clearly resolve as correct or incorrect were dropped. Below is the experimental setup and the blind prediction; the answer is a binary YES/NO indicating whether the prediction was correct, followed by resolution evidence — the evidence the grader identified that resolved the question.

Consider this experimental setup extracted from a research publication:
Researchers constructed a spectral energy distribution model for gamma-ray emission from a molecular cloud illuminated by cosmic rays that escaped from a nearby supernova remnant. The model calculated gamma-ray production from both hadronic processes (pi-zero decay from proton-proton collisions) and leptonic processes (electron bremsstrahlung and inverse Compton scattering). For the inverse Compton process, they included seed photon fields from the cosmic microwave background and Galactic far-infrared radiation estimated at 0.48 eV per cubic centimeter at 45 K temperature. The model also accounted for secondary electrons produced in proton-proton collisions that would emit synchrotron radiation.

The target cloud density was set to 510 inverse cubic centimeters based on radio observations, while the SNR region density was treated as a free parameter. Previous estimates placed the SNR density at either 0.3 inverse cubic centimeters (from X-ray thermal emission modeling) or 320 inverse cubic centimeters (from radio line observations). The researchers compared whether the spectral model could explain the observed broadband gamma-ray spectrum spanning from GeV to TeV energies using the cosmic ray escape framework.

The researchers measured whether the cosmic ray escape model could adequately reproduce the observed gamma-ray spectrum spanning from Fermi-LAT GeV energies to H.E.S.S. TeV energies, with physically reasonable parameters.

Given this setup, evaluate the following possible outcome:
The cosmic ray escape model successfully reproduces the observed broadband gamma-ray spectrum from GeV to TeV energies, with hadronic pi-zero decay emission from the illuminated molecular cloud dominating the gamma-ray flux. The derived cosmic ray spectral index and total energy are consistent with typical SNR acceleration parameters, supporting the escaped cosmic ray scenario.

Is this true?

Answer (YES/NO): NO